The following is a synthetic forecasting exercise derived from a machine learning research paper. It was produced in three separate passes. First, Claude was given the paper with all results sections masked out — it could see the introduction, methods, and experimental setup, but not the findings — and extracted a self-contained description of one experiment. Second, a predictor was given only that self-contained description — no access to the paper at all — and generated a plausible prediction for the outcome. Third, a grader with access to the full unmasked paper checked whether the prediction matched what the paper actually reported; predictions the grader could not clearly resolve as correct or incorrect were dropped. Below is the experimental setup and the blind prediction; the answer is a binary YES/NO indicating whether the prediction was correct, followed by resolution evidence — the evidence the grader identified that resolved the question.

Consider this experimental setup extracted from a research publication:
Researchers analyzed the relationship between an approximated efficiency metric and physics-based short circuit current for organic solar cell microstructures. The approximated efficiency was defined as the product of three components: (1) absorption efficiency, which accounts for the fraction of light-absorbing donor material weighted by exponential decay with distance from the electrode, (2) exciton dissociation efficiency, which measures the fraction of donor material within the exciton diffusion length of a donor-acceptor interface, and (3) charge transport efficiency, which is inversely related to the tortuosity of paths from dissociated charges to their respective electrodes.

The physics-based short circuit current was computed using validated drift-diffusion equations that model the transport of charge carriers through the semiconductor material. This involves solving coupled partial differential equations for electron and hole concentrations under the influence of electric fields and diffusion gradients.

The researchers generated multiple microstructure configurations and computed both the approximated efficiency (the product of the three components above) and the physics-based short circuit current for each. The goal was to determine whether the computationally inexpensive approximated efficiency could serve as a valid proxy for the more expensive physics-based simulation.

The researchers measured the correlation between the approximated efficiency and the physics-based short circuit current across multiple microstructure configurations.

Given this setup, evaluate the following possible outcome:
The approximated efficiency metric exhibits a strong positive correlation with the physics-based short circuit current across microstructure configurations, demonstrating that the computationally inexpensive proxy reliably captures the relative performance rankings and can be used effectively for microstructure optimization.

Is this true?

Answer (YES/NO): YES